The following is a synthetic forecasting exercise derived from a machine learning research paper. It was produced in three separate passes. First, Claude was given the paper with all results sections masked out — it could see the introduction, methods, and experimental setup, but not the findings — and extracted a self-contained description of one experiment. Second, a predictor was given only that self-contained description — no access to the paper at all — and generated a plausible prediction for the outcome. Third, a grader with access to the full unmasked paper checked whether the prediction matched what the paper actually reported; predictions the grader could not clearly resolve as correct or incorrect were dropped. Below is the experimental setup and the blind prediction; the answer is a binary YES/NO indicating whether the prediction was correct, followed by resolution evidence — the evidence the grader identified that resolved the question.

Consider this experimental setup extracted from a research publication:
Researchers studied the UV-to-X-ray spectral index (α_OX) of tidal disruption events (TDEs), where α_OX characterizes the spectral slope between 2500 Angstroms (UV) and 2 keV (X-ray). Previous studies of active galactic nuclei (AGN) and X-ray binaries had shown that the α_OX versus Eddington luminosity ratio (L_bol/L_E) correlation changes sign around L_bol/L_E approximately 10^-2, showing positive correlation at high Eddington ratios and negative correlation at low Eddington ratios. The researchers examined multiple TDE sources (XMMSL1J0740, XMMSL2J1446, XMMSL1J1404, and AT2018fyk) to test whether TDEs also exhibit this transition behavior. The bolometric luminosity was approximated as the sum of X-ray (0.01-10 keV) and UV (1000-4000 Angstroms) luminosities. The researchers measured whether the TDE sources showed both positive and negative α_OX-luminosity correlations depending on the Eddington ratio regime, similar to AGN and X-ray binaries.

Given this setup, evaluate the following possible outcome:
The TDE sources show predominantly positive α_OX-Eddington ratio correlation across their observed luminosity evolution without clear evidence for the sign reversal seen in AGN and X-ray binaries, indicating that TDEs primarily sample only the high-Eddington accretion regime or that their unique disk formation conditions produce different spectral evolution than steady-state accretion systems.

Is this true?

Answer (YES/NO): NO